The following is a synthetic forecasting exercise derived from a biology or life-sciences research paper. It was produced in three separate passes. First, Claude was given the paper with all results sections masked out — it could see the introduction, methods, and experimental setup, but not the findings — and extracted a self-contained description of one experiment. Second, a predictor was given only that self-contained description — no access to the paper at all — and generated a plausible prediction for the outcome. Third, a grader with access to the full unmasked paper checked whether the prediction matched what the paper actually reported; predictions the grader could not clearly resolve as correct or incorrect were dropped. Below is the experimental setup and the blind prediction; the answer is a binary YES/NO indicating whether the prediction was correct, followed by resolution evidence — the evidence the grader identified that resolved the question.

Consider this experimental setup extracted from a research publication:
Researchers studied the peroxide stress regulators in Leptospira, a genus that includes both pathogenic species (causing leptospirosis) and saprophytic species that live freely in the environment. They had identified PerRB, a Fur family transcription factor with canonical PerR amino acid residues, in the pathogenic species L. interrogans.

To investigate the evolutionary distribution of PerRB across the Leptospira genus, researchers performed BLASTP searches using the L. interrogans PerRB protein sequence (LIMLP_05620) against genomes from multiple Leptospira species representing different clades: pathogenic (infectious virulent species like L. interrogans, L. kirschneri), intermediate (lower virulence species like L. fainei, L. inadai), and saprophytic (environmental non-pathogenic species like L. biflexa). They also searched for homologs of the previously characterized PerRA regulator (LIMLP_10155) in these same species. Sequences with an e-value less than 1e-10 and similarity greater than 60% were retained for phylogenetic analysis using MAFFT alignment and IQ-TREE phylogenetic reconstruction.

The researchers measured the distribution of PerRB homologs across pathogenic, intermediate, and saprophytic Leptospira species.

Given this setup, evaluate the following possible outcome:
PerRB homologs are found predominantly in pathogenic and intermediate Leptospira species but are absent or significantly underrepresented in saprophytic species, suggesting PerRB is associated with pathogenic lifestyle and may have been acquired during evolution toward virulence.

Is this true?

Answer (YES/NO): YES